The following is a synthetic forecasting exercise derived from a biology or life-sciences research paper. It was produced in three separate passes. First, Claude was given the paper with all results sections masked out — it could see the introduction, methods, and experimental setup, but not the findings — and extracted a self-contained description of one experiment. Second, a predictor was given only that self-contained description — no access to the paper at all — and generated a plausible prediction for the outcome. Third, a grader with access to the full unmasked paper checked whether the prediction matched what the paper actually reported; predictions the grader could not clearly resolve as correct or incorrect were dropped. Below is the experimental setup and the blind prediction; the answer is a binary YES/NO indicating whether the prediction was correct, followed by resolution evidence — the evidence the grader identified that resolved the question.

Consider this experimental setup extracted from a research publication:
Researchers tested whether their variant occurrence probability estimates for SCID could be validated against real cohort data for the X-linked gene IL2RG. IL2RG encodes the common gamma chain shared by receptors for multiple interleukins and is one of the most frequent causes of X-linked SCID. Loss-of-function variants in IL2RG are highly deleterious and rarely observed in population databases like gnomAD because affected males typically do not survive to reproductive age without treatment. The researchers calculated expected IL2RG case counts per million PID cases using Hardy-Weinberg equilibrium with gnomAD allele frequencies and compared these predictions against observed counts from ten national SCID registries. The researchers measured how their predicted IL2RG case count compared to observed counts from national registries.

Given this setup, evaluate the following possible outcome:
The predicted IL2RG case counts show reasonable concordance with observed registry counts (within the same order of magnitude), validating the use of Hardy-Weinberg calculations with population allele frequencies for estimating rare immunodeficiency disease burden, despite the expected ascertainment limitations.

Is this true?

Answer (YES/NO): YES